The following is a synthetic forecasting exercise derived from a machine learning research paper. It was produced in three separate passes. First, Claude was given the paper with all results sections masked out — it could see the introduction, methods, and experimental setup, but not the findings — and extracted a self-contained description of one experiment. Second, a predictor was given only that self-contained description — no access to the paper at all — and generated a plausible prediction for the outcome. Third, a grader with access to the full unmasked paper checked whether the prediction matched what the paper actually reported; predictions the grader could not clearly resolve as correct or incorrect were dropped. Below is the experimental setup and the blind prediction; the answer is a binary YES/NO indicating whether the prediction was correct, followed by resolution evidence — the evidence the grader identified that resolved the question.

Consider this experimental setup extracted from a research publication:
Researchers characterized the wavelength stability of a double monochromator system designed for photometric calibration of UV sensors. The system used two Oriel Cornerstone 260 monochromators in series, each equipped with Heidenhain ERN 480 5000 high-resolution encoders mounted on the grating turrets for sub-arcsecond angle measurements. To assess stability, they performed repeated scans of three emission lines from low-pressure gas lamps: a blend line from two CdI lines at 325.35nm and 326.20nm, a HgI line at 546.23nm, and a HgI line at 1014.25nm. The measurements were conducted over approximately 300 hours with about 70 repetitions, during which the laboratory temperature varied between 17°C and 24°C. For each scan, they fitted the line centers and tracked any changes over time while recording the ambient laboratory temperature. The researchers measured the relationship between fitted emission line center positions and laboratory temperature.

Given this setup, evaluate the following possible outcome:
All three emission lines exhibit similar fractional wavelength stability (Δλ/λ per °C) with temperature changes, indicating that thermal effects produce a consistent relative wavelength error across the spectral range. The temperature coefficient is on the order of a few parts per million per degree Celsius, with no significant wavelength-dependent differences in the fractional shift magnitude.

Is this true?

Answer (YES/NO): NO